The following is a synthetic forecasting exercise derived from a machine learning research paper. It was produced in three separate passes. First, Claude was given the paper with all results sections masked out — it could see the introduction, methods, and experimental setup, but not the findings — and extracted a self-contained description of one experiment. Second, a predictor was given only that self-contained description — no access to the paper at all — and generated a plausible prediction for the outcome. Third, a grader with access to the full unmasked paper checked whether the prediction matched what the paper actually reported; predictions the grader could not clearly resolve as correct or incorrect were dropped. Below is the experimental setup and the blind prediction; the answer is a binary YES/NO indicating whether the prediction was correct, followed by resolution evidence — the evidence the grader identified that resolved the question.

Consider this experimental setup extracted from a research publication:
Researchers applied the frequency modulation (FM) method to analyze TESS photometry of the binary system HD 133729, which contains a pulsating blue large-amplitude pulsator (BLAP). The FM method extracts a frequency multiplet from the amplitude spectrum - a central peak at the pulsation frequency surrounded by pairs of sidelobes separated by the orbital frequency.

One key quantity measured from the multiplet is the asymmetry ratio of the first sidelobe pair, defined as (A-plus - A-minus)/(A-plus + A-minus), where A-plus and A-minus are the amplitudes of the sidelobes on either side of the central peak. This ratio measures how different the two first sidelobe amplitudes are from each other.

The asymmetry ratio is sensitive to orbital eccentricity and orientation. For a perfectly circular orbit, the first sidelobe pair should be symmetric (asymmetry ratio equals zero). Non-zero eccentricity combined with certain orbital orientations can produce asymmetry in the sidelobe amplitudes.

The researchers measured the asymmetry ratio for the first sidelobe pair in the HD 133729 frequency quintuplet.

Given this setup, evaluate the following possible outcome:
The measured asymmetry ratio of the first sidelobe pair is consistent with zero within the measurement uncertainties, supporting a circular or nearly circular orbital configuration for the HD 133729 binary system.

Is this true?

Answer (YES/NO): NO